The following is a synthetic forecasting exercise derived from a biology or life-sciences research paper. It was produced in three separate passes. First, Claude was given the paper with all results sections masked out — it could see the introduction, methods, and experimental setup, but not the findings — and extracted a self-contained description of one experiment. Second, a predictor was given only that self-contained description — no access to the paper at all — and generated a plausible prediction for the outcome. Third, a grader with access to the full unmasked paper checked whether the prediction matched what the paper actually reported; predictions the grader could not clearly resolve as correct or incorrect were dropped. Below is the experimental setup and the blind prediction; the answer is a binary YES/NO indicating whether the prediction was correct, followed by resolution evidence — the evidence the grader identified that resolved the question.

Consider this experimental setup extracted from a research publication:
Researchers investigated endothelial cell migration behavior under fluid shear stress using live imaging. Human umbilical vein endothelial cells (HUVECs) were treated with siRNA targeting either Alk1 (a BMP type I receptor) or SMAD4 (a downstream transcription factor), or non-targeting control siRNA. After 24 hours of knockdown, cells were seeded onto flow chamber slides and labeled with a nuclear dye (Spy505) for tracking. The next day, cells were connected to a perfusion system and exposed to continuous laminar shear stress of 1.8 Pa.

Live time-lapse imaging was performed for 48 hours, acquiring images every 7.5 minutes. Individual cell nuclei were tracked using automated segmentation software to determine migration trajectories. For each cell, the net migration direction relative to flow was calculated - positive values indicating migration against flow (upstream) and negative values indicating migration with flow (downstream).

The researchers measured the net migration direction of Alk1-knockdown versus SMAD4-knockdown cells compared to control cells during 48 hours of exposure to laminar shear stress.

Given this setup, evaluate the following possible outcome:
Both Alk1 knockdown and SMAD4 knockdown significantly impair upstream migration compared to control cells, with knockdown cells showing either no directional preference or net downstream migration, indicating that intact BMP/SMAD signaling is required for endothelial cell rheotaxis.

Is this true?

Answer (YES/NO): NO